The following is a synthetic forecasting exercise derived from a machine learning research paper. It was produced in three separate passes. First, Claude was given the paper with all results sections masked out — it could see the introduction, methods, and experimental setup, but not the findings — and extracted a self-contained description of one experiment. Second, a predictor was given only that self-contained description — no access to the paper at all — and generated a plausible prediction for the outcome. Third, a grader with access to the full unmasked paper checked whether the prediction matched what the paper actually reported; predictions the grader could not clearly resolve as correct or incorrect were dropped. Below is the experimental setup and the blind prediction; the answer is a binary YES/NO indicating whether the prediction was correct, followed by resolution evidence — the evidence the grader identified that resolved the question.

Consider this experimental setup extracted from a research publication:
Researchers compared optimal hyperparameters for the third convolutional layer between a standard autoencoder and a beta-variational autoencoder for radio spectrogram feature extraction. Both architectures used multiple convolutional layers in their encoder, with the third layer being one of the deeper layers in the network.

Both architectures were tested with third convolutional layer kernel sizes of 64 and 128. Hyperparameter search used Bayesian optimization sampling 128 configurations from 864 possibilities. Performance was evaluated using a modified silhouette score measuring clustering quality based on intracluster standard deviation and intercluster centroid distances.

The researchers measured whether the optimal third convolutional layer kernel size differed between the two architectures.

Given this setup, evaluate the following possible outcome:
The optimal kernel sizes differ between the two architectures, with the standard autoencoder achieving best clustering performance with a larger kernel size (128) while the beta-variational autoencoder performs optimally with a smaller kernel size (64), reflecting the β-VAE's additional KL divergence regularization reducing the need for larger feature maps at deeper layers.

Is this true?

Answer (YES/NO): NO